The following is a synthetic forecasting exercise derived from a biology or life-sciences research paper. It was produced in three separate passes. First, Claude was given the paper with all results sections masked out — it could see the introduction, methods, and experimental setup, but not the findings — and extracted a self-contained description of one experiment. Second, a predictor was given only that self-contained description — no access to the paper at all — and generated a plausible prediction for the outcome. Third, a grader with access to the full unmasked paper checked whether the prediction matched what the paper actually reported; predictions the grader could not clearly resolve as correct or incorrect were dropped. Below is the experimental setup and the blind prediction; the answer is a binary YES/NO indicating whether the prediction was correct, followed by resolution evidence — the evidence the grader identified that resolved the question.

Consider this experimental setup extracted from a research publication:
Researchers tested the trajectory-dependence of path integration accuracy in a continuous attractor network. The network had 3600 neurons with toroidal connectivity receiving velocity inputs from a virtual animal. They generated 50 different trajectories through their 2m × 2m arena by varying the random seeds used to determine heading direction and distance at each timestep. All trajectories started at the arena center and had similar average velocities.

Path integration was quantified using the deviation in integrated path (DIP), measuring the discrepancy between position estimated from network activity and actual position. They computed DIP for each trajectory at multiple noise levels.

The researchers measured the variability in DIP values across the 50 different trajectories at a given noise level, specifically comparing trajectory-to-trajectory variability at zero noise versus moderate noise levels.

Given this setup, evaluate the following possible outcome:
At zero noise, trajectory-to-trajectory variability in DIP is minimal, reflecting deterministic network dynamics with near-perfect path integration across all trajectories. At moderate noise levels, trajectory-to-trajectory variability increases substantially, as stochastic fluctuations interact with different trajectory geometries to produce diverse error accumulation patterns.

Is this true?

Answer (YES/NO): NO